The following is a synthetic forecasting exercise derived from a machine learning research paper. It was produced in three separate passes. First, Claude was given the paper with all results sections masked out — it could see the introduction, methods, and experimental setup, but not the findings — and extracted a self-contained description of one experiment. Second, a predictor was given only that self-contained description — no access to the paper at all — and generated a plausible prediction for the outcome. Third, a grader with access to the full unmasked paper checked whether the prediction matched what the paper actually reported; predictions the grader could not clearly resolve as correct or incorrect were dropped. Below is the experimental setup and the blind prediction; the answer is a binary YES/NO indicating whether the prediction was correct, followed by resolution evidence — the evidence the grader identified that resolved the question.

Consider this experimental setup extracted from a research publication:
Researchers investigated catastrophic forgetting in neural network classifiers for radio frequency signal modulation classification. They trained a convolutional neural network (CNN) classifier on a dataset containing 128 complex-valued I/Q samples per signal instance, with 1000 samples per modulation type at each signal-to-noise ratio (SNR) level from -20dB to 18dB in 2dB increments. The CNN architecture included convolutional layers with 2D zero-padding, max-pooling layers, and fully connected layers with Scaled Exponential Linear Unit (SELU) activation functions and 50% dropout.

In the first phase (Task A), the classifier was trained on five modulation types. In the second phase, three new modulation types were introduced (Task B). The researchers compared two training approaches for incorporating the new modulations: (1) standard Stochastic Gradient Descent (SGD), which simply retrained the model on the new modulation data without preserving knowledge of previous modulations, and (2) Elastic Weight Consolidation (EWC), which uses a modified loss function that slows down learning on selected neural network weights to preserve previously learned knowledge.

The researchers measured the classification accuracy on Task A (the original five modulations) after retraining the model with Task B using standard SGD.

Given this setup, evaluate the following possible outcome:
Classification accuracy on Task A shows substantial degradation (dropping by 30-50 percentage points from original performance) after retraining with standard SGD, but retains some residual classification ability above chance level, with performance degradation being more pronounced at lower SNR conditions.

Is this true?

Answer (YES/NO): NO